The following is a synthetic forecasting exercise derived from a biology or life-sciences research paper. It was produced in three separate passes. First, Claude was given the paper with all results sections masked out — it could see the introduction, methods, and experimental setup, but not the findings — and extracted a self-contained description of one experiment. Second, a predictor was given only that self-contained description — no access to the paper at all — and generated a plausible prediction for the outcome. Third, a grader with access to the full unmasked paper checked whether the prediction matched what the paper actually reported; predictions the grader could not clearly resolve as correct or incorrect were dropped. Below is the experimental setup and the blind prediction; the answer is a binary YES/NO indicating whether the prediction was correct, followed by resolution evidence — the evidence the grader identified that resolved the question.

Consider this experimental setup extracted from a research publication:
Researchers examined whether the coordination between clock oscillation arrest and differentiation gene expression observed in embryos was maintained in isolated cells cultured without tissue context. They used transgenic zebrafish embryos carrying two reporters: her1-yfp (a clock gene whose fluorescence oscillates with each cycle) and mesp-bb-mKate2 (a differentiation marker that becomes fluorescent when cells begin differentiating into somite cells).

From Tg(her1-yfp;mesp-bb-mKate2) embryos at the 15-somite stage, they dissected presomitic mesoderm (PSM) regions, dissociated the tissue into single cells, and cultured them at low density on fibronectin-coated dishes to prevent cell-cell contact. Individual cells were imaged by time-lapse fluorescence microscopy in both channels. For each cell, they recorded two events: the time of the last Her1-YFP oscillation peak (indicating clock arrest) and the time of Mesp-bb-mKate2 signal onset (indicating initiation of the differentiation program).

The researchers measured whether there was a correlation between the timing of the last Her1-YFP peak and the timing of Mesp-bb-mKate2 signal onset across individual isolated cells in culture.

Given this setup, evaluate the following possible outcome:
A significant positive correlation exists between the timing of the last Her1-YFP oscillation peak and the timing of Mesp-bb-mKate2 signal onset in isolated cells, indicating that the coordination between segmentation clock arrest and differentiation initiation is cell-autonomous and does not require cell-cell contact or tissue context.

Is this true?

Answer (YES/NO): YES